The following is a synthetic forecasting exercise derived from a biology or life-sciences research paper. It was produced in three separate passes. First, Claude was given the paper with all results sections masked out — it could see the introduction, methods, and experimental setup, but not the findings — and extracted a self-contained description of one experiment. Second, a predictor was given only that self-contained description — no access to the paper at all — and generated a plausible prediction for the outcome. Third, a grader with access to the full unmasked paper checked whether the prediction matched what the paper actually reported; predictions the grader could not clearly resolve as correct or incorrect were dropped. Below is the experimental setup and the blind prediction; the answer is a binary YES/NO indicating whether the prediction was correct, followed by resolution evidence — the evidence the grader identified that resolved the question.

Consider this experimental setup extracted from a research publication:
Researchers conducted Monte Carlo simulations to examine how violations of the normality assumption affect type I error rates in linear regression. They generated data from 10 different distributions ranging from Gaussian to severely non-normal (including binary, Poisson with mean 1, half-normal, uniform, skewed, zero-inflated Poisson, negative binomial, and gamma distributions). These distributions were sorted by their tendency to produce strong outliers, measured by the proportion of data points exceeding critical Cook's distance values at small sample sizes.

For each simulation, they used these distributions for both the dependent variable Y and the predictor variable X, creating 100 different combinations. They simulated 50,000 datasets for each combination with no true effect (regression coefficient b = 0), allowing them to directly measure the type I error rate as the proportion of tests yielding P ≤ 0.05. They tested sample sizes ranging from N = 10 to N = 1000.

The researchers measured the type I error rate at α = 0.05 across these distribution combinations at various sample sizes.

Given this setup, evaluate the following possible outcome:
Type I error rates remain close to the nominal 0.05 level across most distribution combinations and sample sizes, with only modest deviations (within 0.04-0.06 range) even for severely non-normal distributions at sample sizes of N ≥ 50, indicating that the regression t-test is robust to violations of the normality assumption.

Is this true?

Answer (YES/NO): NO